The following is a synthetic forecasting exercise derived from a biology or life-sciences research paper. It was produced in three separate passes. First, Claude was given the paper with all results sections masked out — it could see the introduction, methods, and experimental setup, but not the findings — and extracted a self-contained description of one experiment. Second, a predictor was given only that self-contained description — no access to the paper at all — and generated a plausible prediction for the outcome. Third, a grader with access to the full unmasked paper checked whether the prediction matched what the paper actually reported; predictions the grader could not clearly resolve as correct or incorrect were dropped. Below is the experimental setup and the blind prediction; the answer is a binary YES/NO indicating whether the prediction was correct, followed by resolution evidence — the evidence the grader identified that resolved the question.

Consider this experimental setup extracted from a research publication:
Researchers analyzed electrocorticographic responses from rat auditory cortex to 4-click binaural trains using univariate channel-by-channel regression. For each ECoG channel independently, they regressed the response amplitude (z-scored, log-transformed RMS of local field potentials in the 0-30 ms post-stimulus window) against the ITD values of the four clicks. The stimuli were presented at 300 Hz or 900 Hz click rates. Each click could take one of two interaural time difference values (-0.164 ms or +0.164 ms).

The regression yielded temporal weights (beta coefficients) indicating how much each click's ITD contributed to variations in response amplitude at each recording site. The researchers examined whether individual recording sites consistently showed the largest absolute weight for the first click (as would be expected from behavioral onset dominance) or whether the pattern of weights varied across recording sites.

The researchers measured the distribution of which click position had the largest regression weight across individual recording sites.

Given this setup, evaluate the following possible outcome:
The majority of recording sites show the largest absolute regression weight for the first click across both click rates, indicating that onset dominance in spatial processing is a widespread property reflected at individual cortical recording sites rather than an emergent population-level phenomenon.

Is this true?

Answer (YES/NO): NO